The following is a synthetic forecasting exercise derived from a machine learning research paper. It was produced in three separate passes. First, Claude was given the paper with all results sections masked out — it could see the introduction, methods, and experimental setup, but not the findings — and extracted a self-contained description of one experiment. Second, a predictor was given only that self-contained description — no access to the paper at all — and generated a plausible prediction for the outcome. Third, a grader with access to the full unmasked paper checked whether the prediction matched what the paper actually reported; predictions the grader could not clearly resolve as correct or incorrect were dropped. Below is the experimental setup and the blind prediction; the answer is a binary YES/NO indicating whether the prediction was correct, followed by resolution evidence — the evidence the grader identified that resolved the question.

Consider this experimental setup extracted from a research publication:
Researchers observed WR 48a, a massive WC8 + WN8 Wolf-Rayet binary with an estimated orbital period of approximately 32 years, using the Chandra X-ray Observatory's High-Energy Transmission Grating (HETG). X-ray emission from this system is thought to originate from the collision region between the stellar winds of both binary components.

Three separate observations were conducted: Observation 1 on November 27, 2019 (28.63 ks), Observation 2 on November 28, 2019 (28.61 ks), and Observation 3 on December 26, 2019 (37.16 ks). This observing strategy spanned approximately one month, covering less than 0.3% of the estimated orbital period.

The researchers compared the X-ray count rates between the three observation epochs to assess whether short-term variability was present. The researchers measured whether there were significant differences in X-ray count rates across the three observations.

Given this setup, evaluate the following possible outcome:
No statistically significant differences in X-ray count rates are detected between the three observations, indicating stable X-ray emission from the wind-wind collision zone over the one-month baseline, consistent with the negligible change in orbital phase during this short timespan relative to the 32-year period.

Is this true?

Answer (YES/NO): YES